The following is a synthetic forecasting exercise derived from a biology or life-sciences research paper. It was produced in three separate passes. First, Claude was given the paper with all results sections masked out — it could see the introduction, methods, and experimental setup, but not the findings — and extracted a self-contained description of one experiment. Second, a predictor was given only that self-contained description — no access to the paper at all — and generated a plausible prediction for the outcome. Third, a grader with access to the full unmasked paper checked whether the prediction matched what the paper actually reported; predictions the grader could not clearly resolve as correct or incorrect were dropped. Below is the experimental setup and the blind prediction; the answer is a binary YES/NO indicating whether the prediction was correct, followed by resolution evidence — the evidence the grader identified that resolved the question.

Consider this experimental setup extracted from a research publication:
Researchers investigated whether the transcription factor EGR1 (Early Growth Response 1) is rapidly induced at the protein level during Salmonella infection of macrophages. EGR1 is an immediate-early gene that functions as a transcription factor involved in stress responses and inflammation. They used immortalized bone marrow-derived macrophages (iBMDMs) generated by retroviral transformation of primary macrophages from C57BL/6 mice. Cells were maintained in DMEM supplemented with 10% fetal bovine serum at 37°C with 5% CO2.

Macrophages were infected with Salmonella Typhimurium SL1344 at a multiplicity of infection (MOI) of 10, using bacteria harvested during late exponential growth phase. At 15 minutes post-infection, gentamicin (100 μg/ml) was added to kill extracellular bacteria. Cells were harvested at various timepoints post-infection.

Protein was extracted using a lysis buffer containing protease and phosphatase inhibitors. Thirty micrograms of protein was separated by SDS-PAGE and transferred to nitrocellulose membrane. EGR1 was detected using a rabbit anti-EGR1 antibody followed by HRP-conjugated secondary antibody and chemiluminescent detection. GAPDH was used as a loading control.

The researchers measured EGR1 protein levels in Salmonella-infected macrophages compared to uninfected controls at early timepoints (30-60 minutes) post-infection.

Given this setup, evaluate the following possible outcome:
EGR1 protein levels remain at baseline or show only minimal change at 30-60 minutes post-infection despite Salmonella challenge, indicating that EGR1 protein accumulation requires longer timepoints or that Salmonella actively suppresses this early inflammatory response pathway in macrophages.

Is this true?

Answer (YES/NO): NO